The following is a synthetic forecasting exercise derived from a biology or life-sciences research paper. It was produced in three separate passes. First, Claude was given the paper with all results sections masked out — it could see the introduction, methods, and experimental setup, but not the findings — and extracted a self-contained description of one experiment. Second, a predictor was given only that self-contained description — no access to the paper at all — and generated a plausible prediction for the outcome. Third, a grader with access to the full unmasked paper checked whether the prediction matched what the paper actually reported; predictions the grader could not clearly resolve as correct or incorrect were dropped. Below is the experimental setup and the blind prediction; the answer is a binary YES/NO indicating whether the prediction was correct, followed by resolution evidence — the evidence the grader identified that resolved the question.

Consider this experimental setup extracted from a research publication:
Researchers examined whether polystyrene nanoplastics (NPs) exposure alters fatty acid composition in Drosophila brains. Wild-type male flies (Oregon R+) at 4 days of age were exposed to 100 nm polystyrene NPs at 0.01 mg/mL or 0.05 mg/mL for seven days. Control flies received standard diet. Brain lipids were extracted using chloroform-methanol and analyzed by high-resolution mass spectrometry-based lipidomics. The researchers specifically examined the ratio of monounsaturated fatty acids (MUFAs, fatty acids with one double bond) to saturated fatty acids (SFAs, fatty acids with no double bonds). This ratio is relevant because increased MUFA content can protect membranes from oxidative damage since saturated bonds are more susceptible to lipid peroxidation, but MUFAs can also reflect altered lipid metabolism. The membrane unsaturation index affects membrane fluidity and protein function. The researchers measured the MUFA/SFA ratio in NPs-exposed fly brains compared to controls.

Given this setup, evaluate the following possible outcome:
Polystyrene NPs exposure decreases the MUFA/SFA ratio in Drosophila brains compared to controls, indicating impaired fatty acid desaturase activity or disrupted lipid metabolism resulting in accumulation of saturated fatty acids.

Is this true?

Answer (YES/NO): NO